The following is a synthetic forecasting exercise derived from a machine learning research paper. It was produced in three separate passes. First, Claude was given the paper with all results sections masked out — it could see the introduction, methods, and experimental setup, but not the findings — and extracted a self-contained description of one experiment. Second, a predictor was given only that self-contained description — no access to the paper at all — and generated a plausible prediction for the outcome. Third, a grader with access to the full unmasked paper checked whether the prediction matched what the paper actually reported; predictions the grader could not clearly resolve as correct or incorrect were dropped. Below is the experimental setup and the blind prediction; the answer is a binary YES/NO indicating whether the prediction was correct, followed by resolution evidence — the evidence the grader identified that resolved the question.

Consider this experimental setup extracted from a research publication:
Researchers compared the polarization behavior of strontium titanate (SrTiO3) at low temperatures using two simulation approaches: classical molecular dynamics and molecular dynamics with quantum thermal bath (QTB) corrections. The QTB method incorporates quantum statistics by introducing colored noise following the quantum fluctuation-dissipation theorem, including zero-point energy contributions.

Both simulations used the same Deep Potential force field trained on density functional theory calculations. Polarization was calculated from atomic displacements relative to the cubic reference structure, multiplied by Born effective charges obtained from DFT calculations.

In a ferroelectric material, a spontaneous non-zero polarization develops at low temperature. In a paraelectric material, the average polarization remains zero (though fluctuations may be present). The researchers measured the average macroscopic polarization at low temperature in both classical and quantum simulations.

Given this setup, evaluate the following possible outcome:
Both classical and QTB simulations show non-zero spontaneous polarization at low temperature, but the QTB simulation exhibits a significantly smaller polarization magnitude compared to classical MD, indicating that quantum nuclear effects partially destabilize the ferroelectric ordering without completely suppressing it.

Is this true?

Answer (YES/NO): NO